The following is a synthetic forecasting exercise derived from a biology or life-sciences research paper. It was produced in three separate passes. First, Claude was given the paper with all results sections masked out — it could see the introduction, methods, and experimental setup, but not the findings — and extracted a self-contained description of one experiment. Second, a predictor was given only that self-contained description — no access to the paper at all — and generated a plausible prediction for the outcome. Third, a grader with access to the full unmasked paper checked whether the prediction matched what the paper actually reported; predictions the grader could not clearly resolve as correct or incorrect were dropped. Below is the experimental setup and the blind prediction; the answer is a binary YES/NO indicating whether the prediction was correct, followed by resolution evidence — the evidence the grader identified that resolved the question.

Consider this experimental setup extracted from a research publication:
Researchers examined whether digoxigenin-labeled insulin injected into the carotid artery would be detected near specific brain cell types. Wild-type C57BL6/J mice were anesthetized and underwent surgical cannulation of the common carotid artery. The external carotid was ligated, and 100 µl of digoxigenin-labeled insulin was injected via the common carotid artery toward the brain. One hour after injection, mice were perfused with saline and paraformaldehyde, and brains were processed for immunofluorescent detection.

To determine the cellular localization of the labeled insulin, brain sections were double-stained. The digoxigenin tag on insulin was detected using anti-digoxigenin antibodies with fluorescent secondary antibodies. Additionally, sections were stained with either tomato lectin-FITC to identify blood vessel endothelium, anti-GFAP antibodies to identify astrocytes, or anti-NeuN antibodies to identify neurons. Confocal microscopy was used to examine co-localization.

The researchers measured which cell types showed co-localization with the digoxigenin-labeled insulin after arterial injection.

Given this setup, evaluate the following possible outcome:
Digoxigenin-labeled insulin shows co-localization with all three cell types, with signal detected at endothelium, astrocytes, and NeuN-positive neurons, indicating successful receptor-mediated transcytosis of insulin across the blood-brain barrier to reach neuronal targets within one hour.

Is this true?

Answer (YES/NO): NO